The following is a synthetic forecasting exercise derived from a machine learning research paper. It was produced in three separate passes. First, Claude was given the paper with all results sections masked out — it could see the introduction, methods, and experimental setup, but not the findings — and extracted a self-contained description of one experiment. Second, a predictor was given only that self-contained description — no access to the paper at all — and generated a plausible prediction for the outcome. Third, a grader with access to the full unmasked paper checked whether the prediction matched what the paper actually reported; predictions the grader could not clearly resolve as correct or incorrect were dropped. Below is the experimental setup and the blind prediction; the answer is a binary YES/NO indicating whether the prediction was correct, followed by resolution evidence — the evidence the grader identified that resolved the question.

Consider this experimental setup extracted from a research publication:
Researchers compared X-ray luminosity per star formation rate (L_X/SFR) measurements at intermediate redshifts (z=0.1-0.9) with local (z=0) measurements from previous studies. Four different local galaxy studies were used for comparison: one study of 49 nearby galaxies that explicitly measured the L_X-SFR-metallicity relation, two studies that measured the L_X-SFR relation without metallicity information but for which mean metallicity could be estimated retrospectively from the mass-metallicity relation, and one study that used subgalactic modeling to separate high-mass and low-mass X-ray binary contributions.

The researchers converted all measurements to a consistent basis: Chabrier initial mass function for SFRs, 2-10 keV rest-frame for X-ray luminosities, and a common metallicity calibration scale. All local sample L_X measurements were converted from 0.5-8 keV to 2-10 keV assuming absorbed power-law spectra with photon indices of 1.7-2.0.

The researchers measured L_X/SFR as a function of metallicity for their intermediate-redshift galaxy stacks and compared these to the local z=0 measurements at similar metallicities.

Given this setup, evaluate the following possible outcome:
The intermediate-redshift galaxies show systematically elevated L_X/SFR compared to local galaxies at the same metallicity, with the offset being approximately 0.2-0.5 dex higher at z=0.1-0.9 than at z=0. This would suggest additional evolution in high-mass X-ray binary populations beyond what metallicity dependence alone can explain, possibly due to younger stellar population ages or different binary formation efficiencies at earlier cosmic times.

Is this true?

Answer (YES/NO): NO